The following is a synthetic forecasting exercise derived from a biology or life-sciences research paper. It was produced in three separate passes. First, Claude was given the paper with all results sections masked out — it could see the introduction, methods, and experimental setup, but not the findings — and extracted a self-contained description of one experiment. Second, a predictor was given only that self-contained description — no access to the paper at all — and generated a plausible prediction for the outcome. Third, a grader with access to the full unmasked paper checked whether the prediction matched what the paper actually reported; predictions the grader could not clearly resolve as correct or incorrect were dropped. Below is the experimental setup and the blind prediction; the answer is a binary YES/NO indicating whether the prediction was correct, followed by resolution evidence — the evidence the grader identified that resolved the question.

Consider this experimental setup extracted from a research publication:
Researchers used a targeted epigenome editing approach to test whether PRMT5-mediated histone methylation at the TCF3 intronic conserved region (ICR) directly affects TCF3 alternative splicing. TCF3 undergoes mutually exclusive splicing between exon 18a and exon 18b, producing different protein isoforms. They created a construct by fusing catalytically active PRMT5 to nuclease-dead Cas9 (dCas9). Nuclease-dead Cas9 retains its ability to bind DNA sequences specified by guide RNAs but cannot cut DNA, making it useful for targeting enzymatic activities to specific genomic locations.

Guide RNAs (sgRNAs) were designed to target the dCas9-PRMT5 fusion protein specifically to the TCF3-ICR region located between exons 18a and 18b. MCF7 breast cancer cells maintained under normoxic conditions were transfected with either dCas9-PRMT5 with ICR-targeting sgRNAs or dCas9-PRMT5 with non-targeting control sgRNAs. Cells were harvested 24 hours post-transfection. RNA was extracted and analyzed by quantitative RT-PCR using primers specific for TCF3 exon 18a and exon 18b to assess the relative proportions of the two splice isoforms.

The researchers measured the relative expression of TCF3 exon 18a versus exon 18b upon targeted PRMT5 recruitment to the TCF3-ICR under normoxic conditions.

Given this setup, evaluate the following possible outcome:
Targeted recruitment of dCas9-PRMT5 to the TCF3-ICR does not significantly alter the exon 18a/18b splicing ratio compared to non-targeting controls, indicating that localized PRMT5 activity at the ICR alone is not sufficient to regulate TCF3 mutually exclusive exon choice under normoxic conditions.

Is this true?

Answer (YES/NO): NO